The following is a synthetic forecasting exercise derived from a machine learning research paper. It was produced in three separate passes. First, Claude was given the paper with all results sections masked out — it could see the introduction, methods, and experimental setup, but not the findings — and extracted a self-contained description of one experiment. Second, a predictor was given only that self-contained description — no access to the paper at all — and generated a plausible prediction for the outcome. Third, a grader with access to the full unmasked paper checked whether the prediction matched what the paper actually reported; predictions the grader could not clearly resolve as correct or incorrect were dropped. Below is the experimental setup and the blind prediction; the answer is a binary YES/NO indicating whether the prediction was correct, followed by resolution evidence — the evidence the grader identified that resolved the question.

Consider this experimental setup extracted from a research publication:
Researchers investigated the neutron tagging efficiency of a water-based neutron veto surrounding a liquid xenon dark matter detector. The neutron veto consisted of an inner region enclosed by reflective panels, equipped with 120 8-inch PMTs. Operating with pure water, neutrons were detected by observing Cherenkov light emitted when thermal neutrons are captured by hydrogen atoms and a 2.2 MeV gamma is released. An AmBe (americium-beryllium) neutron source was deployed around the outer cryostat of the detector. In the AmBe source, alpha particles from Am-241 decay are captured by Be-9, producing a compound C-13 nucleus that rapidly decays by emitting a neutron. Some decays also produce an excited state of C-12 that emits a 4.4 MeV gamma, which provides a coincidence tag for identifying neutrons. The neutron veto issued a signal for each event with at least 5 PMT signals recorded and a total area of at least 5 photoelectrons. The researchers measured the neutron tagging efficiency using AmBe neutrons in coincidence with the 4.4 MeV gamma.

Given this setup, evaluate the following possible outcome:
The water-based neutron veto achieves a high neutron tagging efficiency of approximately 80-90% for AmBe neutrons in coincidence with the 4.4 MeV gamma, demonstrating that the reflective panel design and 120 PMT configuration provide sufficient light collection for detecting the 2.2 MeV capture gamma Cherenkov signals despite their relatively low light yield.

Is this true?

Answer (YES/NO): NO